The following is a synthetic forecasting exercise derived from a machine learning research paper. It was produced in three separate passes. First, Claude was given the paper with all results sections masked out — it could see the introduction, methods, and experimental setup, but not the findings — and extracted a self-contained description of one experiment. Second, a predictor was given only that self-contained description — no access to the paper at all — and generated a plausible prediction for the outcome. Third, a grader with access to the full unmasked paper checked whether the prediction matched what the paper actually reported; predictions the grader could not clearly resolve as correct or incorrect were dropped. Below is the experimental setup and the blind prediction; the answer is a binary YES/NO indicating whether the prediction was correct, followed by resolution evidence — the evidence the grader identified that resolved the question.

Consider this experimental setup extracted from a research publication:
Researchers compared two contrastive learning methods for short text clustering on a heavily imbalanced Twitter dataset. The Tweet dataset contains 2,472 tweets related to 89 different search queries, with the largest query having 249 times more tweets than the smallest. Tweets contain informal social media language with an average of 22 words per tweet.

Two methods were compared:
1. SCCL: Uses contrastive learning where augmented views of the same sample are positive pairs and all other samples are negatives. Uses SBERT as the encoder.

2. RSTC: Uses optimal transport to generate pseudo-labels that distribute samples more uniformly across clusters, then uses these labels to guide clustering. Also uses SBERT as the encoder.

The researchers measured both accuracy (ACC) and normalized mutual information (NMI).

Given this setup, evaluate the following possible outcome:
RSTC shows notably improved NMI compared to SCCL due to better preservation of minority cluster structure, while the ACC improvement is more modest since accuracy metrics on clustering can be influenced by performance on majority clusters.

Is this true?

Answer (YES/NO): NO